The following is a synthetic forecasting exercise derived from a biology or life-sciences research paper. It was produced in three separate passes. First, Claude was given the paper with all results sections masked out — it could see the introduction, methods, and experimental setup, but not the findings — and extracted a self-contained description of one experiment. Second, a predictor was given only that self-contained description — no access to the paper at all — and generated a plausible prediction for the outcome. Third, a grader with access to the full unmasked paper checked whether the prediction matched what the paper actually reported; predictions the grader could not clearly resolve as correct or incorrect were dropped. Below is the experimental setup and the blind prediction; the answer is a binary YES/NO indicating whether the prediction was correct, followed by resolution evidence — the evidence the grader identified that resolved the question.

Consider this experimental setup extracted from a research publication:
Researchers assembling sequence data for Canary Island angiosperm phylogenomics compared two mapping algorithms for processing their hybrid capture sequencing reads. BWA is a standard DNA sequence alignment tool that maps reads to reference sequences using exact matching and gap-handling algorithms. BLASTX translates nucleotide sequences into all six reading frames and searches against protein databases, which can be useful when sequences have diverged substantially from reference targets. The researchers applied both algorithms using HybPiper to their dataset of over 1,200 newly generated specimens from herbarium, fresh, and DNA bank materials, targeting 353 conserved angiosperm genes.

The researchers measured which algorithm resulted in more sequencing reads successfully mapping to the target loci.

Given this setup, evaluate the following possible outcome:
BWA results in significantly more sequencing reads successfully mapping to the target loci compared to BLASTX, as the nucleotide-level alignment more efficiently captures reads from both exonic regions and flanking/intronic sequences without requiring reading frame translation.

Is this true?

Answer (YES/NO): YES